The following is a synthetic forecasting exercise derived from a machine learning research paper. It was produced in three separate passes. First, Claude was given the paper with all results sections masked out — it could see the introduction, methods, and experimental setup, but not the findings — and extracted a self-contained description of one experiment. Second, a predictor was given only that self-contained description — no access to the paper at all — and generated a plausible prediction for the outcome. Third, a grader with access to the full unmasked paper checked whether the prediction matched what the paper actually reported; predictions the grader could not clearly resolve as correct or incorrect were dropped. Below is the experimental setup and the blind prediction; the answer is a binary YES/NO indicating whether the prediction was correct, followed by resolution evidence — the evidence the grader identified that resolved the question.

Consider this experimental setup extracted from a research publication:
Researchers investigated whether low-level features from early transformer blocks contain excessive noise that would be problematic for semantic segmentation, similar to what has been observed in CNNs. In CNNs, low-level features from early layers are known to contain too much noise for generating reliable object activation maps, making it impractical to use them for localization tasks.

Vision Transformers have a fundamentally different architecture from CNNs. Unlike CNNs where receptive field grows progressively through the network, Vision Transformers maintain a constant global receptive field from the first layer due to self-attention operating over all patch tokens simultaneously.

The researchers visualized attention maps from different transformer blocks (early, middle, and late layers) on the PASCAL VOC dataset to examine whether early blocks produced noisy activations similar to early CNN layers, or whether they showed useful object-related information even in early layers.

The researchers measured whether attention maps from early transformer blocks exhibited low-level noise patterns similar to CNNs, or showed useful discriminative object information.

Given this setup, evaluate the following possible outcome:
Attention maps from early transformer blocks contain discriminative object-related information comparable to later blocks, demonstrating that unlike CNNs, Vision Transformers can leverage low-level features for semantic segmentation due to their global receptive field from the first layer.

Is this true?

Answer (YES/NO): YES